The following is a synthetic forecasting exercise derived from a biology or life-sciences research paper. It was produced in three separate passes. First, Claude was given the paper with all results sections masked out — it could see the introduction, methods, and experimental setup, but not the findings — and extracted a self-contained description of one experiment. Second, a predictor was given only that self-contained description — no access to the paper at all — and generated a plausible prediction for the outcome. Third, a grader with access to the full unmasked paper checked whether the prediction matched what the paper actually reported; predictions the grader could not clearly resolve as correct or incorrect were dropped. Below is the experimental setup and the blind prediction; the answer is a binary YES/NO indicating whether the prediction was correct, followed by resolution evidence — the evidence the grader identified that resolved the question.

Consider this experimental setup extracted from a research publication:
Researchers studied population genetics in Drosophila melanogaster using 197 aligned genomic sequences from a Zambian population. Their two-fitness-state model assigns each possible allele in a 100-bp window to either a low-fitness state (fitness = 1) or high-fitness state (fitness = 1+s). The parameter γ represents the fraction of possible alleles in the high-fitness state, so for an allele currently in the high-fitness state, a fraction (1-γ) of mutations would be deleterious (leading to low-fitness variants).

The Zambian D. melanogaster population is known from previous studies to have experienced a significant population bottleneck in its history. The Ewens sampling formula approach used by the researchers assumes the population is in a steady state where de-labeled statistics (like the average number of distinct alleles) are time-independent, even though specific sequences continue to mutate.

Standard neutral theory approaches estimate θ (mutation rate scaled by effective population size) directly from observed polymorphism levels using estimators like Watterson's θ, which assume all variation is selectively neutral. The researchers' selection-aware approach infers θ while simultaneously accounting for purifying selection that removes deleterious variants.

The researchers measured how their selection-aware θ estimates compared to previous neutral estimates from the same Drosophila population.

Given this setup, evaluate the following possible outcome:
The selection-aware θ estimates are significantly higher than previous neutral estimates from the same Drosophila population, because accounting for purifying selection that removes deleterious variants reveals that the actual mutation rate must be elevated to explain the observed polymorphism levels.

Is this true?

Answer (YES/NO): YES